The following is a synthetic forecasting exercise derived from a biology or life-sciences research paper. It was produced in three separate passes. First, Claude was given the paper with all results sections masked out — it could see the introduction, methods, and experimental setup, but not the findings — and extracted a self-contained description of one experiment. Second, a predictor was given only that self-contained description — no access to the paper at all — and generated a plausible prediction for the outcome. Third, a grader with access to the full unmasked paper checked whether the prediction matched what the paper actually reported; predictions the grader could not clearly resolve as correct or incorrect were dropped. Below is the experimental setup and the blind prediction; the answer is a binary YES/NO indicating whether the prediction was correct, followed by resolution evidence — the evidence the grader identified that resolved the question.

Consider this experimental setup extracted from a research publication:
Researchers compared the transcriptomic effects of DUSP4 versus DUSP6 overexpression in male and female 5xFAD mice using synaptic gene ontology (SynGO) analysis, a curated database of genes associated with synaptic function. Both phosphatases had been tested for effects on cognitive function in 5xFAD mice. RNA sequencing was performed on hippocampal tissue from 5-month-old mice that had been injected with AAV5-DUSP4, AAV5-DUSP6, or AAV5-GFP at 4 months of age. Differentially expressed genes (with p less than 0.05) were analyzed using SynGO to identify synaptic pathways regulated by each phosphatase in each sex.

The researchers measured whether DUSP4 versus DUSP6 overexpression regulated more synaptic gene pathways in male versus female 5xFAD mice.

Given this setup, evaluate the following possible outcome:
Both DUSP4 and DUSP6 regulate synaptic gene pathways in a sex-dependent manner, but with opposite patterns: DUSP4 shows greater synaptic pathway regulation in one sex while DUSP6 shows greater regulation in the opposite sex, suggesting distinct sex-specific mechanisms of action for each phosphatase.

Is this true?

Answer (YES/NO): YES